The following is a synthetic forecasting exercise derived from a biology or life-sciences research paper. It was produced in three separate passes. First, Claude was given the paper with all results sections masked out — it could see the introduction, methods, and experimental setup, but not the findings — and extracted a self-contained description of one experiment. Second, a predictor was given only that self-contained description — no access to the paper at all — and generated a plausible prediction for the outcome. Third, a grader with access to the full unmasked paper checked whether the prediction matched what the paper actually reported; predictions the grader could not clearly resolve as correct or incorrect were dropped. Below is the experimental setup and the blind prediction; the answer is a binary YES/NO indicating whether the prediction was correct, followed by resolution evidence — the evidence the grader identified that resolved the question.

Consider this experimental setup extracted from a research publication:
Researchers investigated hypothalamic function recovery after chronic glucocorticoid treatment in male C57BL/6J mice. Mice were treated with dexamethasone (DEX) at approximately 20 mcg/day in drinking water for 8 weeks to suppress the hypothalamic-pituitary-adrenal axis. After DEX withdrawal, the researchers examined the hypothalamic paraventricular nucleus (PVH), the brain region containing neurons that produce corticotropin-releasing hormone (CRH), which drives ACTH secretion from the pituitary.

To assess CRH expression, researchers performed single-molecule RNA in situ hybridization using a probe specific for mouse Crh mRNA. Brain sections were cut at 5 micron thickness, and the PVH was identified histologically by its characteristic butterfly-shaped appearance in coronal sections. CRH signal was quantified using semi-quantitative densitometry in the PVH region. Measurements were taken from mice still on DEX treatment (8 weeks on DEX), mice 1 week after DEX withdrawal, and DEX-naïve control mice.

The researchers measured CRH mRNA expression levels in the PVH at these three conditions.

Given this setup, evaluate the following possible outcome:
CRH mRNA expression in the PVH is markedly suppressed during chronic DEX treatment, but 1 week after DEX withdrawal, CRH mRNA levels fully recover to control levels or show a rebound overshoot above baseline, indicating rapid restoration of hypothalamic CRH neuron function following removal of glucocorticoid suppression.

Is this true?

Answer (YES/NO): YES